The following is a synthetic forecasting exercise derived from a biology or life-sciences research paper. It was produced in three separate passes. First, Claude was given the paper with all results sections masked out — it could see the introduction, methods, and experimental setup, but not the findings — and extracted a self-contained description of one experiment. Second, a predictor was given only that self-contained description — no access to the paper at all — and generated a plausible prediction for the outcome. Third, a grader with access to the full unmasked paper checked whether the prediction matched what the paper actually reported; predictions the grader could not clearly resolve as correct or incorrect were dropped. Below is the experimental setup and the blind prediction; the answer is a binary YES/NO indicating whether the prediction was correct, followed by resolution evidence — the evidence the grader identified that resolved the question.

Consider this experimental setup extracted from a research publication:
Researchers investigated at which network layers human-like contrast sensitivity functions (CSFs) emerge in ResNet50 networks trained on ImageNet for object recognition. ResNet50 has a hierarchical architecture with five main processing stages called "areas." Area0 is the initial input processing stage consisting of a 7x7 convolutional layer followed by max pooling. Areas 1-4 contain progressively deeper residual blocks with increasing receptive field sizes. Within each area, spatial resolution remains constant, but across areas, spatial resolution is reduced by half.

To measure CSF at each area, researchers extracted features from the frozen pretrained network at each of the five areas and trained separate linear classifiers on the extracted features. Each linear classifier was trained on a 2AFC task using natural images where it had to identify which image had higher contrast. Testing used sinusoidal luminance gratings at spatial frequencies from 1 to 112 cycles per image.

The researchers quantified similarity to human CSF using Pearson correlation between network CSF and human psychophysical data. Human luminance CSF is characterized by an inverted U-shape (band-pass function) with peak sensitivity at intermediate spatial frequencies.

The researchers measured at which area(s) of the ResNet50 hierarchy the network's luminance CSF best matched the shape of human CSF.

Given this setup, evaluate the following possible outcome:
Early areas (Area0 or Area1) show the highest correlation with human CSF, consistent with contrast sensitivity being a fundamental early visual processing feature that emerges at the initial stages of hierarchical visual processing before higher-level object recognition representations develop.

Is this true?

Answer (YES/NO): NO